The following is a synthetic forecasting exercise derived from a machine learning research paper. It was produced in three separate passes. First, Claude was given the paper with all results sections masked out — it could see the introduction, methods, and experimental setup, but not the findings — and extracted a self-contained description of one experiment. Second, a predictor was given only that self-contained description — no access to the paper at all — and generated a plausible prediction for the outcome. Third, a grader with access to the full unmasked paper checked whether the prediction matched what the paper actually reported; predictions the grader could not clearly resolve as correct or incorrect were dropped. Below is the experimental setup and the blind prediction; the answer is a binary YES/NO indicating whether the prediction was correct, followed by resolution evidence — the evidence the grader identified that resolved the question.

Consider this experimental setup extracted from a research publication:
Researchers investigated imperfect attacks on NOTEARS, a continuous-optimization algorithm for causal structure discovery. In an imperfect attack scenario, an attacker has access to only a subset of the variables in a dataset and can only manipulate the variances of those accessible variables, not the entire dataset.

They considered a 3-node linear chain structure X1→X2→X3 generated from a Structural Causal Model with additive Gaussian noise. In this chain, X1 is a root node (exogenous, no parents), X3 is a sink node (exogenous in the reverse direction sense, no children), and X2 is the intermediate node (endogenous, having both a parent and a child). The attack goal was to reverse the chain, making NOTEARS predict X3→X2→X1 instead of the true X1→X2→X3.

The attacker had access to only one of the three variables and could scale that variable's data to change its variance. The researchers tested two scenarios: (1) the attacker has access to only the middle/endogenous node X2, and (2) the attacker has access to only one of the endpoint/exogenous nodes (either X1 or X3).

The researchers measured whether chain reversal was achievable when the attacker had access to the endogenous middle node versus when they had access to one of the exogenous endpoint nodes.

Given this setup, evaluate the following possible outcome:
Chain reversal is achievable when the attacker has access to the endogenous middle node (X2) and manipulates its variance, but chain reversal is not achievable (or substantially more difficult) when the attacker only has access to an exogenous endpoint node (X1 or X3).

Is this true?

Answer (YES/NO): NO